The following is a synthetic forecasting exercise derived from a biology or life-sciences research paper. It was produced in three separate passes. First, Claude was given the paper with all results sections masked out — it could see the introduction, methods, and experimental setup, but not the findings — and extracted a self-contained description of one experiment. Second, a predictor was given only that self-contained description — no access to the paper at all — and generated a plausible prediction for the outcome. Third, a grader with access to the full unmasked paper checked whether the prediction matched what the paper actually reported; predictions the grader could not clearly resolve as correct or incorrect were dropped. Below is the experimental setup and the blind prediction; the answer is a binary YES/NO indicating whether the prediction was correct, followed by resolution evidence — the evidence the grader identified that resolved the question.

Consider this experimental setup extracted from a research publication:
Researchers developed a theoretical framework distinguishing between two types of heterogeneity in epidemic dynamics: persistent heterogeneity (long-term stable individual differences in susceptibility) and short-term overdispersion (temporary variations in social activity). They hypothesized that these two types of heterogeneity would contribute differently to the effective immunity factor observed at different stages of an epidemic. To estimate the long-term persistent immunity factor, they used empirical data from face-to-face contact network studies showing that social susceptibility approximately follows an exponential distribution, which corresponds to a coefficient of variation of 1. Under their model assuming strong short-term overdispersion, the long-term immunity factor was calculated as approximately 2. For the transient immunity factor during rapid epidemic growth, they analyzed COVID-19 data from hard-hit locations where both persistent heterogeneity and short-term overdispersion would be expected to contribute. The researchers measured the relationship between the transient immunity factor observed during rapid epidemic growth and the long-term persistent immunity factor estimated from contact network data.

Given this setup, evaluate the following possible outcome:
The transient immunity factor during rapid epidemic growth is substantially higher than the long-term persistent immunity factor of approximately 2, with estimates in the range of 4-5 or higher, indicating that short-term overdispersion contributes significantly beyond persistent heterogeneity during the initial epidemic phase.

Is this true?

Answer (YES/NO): YES